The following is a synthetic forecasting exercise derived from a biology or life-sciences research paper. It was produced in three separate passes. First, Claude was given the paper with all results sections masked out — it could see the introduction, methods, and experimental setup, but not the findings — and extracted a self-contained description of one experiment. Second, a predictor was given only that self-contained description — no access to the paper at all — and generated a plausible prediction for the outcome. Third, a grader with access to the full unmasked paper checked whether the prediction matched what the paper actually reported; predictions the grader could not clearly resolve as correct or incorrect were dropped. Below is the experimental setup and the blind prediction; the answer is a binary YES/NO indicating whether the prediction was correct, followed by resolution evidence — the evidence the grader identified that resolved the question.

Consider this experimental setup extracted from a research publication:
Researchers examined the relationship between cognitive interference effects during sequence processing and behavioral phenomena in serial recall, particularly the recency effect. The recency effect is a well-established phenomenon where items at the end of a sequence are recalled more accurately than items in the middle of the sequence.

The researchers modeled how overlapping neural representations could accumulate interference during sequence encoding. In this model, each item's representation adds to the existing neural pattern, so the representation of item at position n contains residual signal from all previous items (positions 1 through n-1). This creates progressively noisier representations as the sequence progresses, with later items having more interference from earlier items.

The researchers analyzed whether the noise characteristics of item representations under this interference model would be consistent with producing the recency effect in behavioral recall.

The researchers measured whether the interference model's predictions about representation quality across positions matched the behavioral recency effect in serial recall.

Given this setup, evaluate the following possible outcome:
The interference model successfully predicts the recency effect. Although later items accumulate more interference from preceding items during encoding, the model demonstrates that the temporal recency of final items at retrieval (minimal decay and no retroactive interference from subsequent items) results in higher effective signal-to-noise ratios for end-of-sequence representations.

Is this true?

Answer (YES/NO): NO